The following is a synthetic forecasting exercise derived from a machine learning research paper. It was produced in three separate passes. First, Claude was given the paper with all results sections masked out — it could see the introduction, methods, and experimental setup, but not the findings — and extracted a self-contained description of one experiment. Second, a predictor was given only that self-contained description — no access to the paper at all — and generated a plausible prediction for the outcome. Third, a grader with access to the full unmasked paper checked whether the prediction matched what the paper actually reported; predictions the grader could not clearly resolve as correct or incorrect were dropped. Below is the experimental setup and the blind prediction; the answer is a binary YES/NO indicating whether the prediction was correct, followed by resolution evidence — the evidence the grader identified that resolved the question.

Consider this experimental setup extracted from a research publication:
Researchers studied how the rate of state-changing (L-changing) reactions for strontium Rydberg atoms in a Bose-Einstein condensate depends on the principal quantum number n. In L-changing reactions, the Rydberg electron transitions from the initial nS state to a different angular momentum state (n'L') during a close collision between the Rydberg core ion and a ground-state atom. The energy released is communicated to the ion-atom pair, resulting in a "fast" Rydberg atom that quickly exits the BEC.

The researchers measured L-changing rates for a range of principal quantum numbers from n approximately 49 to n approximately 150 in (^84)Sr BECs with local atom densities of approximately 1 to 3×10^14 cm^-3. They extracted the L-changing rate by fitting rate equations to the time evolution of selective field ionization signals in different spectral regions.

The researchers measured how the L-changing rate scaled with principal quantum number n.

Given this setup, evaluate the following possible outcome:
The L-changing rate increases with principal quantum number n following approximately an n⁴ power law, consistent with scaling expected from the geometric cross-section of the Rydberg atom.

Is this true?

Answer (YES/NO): NO